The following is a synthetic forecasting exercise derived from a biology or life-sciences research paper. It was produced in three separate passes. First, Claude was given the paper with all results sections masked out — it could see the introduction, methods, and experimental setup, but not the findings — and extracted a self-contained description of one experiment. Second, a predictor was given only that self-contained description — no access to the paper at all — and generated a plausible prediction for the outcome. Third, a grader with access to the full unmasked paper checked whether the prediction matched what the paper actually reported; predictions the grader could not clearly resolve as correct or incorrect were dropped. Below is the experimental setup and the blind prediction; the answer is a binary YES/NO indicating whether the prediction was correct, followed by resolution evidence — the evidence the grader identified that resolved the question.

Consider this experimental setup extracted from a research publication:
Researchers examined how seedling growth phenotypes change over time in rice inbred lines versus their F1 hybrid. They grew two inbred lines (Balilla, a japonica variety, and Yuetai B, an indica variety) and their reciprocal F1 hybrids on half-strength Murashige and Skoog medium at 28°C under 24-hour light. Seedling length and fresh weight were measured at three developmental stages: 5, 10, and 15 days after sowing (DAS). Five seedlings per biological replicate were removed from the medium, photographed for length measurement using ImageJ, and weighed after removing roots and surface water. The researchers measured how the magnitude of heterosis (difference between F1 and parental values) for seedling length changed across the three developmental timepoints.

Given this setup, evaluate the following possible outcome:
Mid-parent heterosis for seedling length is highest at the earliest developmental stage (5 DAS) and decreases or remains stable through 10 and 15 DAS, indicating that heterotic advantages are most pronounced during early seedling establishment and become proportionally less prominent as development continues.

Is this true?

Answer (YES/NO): NO